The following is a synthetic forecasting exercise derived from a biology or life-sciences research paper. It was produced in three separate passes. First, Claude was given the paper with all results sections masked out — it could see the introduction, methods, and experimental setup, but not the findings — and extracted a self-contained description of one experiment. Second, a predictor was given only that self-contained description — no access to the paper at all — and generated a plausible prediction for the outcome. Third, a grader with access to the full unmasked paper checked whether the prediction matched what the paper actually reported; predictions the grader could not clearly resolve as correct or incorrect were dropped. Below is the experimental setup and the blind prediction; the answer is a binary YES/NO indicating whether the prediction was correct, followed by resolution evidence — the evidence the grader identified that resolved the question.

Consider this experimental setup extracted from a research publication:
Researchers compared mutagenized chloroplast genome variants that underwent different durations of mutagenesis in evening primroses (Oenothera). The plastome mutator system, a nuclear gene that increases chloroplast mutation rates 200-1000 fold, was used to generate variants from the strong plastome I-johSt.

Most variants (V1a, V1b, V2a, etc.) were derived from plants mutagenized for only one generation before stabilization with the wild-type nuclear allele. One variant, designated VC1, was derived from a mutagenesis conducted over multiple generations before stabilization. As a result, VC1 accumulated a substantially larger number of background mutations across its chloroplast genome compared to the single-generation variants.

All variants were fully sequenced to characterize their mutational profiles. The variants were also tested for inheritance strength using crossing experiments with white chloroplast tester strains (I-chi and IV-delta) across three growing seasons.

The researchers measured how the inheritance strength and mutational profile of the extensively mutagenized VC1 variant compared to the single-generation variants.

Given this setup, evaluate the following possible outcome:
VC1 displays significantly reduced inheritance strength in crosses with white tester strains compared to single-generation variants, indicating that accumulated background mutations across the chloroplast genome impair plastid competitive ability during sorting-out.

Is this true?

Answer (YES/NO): NO